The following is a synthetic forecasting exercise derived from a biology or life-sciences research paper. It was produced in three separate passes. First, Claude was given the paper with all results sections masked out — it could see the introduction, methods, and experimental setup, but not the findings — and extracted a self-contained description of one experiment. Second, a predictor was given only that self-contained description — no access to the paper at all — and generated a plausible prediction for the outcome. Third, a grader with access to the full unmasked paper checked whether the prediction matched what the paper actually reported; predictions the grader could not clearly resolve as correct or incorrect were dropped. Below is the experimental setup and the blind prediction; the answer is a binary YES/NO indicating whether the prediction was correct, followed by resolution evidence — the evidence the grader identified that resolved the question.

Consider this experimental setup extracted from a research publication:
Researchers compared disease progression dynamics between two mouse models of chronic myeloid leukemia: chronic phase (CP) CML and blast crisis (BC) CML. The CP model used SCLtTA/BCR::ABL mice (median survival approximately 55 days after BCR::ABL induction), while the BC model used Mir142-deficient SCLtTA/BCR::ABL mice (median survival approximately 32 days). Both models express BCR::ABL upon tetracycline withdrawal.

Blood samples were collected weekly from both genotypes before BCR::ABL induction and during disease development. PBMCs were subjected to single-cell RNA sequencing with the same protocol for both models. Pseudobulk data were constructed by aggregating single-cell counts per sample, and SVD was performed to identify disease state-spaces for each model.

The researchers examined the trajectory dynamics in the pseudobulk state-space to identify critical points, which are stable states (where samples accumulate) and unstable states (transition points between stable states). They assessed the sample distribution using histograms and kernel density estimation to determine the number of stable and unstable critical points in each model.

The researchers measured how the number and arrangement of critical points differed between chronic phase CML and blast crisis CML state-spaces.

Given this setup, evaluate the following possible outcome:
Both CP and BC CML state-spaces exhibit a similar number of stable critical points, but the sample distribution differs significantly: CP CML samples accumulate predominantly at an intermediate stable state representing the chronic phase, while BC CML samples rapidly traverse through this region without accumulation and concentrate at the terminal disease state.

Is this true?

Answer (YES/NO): NO